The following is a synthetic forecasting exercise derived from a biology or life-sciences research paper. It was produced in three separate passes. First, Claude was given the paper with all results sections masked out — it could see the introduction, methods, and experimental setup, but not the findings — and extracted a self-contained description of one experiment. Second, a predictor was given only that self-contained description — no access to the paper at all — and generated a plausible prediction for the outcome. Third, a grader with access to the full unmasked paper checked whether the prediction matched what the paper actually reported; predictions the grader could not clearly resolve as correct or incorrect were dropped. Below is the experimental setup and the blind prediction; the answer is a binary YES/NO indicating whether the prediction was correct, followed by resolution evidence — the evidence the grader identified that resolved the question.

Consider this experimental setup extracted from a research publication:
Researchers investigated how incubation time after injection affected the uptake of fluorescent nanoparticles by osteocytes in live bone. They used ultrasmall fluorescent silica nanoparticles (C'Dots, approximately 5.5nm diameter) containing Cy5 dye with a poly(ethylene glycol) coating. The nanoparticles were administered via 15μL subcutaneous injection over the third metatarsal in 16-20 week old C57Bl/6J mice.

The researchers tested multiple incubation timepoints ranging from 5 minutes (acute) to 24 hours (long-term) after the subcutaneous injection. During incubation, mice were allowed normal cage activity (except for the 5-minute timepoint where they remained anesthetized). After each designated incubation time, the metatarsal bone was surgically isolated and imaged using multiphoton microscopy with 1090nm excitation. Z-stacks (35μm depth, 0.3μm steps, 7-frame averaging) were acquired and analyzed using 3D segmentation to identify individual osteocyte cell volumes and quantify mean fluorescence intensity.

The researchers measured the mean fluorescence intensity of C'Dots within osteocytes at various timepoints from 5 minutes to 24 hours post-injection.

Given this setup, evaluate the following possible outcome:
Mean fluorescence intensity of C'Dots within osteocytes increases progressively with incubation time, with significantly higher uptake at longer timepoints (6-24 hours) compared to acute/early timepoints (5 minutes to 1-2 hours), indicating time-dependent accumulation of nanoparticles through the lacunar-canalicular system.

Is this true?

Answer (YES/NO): NO